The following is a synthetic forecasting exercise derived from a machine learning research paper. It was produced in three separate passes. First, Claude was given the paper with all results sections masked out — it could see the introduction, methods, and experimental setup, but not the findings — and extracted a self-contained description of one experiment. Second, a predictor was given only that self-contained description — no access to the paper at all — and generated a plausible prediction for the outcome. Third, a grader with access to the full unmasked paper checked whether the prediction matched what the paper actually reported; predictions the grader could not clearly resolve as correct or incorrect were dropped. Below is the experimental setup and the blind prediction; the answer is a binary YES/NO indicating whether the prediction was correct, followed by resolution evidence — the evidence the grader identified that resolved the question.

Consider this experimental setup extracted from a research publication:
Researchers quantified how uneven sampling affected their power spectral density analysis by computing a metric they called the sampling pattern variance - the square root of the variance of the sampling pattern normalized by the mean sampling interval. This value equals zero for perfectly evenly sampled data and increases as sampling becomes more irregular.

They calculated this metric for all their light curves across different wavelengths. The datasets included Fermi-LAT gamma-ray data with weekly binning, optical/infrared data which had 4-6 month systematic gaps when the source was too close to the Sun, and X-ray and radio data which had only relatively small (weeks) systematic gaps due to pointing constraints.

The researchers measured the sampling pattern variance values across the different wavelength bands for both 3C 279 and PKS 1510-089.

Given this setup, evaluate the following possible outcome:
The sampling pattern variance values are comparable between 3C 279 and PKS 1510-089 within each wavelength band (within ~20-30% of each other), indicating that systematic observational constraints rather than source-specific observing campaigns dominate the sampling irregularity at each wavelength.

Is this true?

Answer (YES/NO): NO